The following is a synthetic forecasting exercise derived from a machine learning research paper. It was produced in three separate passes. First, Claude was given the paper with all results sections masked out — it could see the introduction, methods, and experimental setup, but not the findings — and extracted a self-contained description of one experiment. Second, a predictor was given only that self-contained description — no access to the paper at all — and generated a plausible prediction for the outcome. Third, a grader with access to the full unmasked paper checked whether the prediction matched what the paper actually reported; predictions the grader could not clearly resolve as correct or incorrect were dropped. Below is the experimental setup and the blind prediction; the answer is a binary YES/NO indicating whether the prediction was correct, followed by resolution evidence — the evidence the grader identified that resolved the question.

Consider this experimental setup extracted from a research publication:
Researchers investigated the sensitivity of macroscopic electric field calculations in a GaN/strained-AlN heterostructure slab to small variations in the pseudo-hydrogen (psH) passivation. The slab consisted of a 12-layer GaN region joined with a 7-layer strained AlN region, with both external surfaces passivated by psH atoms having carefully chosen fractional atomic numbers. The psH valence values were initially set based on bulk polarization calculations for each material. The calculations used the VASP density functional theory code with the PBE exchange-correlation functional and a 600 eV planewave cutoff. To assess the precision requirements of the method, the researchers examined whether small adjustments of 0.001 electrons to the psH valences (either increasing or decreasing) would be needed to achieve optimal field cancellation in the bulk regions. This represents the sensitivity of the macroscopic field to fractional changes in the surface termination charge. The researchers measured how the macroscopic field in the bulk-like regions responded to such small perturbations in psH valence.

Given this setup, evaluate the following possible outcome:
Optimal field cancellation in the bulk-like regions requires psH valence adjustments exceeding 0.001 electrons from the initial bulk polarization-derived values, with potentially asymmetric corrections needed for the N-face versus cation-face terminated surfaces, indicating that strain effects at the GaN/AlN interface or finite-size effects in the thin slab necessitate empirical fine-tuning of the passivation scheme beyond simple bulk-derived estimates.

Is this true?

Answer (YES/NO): NO